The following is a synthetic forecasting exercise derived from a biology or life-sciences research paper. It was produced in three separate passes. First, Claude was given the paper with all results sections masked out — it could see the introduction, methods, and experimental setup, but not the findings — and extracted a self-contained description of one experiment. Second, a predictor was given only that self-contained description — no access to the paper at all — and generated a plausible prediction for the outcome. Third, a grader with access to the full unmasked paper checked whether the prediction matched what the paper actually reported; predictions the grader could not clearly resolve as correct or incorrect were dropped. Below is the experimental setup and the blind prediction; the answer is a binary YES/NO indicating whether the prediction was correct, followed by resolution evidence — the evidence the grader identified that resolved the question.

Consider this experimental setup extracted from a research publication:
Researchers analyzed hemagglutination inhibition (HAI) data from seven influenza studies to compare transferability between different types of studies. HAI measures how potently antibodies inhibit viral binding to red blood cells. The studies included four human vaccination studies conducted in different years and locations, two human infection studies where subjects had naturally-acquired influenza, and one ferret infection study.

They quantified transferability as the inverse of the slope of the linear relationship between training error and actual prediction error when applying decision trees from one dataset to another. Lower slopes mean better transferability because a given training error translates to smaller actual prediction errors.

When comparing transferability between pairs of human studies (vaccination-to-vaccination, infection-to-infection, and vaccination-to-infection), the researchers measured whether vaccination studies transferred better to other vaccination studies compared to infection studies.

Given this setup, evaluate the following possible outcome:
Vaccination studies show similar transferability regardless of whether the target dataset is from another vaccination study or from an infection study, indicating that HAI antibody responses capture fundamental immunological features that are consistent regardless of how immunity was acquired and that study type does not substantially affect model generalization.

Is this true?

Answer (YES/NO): YES